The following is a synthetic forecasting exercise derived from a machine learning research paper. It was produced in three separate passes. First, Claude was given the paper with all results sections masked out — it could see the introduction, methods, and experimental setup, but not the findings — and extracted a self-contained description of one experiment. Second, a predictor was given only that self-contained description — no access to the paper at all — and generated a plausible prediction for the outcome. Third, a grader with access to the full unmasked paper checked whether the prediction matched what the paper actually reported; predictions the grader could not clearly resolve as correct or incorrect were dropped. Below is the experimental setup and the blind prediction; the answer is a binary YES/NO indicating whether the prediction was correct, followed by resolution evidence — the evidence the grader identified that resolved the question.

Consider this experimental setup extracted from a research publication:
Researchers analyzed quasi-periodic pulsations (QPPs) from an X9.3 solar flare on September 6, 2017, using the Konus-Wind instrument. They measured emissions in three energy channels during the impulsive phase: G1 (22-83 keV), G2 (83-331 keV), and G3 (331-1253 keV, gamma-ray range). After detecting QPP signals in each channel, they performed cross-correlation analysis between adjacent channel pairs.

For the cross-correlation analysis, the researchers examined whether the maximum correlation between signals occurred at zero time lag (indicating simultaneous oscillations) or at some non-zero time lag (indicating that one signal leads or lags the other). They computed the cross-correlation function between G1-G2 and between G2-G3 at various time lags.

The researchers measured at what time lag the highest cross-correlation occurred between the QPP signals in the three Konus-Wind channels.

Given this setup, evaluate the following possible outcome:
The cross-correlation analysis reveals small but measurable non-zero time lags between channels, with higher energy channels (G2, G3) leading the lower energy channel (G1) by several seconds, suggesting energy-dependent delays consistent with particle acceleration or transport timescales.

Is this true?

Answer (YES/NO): NO